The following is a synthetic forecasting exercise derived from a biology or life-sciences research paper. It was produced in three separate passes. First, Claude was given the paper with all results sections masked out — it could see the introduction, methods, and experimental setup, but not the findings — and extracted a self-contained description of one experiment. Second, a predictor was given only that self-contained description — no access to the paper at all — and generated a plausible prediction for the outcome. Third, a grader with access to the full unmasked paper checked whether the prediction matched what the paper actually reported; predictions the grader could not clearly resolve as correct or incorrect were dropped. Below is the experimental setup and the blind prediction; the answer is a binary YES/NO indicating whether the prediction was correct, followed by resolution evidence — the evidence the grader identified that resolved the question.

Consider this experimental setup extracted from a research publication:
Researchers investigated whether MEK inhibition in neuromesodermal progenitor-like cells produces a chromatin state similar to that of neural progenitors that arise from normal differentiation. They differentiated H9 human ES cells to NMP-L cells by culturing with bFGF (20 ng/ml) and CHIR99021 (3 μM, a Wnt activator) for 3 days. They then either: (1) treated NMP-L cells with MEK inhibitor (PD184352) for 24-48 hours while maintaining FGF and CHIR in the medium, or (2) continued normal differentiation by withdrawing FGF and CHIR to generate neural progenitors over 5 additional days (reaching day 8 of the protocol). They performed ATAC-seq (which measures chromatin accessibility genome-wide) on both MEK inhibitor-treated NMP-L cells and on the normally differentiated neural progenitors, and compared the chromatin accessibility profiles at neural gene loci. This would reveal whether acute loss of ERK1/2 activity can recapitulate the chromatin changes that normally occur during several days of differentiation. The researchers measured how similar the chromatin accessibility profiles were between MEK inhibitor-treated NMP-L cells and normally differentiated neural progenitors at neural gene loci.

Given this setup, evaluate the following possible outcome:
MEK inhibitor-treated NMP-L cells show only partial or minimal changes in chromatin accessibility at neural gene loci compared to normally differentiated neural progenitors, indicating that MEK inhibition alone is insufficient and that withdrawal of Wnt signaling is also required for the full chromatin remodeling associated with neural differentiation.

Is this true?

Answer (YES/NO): NO